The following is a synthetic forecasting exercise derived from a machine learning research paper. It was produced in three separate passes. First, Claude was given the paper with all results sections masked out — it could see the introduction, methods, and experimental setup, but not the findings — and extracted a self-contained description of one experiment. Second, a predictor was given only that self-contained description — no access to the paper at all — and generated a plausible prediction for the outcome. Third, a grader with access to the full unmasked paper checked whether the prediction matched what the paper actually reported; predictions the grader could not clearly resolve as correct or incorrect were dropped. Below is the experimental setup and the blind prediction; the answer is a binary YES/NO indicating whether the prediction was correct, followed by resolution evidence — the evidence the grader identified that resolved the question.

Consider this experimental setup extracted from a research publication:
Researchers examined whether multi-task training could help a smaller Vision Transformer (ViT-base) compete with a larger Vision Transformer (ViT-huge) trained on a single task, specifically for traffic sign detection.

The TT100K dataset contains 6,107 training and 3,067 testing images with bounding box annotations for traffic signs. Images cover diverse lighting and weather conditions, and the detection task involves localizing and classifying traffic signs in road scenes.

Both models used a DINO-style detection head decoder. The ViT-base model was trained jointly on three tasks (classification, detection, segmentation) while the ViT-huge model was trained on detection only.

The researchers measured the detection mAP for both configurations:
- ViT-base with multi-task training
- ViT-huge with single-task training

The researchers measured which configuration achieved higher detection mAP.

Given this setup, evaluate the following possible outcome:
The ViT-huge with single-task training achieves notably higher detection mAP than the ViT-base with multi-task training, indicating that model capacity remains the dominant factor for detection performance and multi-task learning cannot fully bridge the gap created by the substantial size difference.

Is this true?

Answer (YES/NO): YES